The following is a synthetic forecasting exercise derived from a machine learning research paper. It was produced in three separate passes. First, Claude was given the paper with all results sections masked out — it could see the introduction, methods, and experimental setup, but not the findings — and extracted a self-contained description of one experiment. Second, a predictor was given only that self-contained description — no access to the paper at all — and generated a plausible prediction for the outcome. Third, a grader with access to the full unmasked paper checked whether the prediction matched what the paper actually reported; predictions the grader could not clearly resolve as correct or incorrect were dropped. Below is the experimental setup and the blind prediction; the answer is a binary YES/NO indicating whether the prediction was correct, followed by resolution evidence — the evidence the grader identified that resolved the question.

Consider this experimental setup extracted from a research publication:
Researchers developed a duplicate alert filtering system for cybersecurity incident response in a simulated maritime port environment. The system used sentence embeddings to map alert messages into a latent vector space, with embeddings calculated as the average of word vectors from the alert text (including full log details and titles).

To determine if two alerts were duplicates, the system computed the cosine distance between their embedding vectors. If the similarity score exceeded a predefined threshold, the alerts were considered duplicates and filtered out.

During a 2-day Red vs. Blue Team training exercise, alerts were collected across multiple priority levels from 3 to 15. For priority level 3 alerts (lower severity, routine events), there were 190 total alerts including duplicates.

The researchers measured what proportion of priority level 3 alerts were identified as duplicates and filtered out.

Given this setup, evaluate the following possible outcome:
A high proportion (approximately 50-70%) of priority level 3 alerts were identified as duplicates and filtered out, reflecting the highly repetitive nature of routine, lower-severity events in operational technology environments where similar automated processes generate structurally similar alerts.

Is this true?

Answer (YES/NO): YES